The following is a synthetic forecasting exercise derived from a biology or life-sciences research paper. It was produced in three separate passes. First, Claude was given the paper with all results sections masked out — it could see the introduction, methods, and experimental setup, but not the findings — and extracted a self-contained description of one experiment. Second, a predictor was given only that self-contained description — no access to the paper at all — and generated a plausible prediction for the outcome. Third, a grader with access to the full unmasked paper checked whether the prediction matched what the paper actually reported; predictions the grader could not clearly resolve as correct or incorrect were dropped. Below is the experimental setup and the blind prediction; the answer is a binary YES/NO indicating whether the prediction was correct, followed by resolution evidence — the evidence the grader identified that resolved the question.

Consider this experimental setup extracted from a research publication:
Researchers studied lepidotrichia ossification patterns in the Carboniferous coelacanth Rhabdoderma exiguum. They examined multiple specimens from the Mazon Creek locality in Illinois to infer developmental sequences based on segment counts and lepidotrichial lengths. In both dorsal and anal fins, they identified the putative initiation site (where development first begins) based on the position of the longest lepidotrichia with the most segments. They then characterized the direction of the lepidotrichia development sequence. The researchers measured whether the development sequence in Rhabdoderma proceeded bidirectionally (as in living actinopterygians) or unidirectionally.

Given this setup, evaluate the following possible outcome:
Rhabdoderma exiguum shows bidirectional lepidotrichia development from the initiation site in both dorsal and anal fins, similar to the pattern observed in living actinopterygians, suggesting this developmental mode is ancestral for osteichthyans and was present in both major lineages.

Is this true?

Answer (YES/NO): YES